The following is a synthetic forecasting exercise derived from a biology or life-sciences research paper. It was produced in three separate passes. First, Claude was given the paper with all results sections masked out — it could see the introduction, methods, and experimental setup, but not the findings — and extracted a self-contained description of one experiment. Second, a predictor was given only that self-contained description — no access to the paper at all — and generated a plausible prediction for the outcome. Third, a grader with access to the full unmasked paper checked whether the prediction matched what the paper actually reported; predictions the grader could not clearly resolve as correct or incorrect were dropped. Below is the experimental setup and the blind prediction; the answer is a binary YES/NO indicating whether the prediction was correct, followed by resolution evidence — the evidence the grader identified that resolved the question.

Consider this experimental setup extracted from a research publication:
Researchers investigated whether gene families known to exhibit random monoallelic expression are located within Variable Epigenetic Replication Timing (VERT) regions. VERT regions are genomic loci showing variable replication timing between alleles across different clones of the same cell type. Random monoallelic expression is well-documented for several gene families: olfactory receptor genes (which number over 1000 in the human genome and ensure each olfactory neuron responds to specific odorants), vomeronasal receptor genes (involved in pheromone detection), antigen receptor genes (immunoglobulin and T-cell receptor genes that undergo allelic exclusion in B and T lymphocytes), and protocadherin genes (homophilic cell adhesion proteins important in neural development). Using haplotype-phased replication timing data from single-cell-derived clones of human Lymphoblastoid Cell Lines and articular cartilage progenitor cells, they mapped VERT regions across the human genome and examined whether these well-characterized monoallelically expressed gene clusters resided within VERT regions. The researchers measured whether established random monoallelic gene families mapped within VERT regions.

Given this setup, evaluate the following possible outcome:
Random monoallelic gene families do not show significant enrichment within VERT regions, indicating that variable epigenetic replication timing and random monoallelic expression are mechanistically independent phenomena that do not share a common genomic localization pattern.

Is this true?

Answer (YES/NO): NO